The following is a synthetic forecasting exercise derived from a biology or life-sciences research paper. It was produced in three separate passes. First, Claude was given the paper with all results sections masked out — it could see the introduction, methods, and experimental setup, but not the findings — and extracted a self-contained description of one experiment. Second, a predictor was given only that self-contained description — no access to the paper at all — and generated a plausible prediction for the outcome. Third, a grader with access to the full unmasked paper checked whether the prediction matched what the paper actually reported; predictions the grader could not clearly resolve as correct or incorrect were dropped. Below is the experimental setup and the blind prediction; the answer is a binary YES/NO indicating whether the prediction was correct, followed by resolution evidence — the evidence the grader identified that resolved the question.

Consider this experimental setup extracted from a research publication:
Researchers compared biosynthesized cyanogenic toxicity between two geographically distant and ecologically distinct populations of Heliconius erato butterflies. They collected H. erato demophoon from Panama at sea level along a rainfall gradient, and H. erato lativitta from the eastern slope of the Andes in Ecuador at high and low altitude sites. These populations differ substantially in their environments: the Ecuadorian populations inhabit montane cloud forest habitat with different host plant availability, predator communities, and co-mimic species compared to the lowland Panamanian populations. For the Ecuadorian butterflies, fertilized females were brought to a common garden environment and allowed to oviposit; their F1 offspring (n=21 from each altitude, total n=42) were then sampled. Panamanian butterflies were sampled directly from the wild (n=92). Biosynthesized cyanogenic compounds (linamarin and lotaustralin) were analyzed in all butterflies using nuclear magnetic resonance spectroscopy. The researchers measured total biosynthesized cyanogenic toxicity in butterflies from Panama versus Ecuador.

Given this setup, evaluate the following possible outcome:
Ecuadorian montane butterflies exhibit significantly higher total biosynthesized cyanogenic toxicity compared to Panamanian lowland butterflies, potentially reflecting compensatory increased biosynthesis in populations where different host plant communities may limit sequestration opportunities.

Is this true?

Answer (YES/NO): NO